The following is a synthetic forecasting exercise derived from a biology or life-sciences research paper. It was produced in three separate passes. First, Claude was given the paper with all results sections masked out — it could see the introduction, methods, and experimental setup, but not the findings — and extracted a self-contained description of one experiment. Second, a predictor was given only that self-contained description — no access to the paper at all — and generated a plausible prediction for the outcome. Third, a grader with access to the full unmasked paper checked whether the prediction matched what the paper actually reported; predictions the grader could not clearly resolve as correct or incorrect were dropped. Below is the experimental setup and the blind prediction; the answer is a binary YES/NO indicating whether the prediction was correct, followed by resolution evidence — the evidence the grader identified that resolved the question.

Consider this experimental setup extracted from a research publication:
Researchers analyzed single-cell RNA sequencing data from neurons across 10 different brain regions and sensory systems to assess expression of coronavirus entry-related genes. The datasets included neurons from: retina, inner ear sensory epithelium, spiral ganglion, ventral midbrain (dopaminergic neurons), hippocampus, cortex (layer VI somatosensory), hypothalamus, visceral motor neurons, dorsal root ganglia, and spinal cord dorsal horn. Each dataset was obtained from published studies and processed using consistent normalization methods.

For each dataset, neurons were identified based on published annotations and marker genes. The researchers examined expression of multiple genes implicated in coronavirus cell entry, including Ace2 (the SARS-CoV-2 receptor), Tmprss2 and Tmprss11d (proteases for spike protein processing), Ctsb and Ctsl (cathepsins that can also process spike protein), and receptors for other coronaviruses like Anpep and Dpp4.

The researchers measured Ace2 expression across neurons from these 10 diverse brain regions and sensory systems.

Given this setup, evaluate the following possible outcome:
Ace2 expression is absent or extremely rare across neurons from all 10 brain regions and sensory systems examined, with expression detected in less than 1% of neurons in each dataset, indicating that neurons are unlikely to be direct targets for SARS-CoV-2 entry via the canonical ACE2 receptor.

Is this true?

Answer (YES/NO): YES